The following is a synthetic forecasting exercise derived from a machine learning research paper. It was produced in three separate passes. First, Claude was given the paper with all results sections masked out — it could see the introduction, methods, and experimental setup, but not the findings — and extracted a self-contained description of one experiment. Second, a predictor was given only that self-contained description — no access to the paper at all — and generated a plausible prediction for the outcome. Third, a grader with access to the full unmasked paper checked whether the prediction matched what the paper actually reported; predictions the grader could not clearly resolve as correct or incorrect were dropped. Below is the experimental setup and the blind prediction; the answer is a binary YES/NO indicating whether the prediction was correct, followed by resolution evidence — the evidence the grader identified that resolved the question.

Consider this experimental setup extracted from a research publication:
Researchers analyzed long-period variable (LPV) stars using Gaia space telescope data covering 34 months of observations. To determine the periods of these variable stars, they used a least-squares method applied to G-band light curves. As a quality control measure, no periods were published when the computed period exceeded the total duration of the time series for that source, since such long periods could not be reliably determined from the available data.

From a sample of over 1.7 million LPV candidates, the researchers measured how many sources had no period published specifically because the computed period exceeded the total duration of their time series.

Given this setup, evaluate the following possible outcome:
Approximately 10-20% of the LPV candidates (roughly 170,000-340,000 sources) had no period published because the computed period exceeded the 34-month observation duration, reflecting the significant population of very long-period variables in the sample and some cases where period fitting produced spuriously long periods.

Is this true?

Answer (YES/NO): NO